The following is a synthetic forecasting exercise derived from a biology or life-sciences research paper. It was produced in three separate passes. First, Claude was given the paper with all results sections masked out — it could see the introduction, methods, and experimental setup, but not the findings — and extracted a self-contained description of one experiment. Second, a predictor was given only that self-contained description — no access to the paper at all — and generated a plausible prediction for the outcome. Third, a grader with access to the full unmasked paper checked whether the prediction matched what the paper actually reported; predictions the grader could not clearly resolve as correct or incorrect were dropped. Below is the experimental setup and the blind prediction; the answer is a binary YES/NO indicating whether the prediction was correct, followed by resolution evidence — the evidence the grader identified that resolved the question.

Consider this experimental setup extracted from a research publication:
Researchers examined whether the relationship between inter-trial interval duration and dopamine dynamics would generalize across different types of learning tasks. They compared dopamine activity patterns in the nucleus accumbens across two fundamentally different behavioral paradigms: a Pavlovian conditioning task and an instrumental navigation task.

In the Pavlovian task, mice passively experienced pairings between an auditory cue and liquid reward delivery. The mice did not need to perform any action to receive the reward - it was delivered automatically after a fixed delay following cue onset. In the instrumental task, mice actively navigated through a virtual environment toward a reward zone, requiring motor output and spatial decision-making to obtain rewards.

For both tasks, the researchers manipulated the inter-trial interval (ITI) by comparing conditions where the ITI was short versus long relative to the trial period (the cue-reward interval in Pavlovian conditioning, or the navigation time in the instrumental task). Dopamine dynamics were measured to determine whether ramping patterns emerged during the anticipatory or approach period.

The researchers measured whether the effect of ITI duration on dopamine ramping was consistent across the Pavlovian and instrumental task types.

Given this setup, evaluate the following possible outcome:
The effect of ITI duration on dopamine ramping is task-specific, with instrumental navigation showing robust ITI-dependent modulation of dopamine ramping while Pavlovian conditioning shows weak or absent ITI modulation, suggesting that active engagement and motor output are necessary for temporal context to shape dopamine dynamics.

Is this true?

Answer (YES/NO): NO